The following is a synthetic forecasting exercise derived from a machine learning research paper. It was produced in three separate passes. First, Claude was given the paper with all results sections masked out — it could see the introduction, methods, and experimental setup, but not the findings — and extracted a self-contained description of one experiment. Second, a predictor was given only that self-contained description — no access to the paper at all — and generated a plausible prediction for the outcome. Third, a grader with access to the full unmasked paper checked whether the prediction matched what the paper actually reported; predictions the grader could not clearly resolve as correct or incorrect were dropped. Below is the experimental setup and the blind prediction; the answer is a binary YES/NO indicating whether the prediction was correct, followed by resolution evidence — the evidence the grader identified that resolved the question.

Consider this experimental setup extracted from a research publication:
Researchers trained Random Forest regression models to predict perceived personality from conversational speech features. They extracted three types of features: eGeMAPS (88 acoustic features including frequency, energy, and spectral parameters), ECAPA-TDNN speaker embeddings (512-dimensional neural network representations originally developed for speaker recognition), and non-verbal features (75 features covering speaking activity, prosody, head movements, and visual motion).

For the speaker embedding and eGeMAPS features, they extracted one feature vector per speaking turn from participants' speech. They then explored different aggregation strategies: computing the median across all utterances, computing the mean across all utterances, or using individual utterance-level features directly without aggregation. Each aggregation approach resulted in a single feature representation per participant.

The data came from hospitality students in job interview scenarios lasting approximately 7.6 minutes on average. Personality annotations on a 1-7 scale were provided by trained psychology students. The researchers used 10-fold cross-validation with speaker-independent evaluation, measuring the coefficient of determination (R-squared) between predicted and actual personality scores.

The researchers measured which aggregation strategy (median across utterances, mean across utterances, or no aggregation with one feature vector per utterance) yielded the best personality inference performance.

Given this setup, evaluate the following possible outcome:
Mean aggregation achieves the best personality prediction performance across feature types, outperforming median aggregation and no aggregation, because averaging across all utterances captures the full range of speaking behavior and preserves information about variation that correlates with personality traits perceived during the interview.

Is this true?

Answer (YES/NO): NO